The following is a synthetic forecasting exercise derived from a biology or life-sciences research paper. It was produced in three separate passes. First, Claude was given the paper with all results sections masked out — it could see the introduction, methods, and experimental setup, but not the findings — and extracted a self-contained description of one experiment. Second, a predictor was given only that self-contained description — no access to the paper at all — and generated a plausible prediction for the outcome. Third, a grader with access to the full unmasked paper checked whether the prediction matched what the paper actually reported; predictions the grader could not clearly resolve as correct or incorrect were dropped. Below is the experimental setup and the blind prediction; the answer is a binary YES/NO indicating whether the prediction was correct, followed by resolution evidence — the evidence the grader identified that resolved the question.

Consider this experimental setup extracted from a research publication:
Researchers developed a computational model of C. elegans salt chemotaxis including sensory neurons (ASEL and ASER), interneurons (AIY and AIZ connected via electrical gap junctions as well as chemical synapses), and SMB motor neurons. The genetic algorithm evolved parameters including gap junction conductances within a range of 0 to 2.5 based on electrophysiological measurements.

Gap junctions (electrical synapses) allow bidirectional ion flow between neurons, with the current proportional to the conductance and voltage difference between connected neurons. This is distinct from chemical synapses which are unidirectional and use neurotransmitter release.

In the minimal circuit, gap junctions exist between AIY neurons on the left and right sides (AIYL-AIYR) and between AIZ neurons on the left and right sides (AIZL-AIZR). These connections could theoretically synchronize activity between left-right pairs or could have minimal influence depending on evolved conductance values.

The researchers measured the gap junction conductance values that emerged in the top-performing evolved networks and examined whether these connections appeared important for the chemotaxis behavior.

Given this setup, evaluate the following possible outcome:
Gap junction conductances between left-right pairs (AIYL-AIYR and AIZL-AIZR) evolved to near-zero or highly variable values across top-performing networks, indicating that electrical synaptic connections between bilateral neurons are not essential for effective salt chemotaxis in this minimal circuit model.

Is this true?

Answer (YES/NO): NO